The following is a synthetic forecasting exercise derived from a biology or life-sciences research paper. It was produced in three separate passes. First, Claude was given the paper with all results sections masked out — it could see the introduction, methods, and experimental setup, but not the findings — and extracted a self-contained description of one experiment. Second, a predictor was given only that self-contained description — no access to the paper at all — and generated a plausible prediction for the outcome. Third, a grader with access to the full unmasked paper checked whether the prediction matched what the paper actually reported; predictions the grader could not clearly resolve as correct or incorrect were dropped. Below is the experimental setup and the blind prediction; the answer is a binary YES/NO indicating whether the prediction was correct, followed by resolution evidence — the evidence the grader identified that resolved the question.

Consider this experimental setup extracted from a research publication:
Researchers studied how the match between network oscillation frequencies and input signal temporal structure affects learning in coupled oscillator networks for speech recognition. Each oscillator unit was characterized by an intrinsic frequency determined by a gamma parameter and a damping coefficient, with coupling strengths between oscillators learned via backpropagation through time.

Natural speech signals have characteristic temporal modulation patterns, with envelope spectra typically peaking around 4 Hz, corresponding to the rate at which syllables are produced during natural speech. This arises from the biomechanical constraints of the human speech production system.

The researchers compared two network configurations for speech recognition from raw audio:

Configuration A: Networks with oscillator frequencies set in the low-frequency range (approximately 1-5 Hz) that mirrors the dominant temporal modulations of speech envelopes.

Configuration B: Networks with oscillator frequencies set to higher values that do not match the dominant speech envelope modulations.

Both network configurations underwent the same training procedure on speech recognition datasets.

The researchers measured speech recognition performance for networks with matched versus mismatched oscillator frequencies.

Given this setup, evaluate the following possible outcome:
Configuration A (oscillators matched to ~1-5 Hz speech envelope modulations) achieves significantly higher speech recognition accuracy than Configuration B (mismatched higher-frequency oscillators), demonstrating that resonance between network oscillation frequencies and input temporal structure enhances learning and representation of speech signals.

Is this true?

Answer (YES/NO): YES